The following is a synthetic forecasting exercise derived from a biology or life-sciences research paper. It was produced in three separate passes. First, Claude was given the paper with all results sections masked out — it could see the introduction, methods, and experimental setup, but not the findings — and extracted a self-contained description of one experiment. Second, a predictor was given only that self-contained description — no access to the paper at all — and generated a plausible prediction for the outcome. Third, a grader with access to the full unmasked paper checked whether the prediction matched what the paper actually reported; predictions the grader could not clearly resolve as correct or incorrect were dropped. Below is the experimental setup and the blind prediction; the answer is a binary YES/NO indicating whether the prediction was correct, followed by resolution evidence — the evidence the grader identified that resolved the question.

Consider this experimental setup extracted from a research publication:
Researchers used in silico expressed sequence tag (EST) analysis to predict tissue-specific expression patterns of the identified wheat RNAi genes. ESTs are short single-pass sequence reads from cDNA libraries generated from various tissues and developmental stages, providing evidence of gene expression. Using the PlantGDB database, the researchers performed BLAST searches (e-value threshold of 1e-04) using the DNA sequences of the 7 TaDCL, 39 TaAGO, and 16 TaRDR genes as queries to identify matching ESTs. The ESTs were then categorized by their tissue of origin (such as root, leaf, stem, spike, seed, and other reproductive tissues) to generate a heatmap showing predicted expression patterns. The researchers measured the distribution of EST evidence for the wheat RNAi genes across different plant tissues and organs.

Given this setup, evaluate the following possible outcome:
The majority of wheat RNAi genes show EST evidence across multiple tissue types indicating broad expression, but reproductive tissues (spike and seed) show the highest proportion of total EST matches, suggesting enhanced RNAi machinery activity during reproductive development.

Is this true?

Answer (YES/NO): NO